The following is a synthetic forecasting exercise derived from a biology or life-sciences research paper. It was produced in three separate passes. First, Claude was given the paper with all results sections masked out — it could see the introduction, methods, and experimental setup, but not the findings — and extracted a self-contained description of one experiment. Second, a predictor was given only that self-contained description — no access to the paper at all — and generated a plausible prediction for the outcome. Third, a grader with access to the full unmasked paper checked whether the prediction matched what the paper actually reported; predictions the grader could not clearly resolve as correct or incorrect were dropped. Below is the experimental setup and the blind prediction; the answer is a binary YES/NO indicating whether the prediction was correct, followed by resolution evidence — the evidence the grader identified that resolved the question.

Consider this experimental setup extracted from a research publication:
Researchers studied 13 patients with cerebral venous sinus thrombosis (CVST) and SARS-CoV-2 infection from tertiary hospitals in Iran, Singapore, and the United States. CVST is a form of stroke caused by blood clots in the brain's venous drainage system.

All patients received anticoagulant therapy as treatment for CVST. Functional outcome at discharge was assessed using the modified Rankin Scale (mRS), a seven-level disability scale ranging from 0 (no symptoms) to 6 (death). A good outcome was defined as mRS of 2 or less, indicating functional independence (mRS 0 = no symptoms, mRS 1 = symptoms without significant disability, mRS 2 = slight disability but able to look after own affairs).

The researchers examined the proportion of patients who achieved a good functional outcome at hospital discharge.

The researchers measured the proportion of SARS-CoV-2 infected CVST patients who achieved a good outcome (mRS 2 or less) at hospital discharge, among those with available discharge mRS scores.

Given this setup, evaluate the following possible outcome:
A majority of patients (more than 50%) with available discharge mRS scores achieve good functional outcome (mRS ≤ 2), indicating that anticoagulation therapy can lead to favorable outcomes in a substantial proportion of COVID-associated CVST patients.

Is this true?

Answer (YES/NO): YES